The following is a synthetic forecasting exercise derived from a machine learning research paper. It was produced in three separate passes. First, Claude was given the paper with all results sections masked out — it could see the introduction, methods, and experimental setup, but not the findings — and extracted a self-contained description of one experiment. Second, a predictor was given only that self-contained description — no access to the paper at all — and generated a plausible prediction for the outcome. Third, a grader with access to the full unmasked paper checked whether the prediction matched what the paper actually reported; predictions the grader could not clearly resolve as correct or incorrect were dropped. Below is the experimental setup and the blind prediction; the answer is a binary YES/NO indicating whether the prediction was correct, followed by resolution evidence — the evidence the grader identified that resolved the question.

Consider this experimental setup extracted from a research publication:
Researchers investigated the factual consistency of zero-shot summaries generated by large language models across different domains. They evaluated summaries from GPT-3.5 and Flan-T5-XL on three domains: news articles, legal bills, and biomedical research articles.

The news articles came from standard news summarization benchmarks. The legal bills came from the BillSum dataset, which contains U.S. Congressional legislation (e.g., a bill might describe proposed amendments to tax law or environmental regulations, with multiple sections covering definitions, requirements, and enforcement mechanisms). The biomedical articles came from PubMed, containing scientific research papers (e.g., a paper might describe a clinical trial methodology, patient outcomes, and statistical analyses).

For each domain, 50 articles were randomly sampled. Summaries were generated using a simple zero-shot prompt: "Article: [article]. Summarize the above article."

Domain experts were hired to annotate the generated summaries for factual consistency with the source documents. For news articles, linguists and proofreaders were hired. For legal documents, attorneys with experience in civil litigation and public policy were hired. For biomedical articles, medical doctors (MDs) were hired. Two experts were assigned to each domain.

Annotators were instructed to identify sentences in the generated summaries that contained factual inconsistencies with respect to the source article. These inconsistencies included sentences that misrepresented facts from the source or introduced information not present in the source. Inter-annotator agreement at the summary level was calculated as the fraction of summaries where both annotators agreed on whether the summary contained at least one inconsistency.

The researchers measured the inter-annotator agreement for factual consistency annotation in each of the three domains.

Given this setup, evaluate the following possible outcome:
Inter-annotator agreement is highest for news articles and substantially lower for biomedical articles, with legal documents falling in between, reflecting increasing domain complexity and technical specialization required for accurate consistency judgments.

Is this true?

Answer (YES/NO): NO